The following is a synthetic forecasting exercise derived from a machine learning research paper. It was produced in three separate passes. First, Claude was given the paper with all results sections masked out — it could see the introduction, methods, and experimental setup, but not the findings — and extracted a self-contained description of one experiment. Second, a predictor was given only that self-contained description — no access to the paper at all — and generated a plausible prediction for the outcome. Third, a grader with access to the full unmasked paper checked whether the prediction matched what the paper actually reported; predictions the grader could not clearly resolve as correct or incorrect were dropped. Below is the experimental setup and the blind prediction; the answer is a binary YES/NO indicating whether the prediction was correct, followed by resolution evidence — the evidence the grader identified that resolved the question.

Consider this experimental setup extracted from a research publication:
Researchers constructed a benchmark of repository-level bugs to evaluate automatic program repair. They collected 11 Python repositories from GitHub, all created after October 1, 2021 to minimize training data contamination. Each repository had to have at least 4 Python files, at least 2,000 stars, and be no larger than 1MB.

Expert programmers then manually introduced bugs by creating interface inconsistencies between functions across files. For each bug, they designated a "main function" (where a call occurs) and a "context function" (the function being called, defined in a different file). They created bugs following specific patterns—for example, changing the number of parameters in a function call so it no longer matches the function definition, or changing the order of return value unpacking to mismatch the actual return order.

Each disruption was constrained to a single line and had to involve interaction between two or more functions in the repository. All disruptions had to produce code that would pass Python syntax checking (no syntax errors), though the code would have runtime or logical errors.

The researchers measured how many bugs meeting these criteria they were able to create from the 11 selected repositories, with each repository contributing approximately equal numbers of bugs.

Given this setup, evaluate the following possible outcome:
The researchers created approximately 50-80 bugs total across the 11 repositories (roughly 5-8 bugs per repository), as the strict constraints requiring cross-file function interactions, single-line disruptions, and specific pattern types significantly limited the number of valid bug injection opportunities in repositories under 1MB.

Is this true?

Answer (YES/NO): NO